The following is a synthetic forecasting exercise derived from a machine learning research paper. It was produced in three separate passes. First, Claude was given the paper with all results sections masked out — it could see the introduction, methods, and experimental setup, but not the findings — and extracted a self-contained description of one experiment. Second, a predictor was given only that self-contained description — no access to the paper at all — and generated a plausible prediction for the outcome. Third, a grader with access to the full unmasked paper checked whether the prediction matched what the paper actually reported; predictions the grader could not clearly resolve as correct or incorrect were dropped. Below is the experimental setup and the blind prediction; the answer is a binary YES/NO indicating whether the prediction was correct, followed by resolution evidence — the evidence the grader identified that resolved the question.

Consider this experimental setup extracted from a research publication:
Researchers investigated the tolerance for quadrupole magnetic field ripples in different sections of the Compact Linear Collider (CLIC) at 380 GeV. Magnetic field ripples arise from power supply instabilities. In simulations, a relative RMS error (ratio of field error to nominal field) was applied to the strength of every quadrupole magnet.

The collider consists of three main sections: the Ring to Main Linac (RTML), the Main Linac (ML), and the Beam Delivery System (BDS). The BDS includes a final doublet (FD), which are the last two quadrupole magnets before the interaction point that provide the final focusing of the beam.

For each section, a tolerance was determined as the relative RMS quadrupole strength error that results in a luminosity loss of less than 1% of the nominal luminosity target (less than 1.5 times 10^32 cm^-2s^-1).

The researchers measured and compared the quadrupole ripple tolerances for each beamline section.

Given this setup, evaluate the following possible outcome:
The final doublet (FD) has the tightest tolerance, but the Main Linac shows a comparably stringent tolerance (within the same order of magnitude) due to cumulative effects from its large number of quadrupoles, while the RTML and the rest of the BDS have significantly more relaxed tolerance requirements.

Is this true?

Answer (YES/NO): NO